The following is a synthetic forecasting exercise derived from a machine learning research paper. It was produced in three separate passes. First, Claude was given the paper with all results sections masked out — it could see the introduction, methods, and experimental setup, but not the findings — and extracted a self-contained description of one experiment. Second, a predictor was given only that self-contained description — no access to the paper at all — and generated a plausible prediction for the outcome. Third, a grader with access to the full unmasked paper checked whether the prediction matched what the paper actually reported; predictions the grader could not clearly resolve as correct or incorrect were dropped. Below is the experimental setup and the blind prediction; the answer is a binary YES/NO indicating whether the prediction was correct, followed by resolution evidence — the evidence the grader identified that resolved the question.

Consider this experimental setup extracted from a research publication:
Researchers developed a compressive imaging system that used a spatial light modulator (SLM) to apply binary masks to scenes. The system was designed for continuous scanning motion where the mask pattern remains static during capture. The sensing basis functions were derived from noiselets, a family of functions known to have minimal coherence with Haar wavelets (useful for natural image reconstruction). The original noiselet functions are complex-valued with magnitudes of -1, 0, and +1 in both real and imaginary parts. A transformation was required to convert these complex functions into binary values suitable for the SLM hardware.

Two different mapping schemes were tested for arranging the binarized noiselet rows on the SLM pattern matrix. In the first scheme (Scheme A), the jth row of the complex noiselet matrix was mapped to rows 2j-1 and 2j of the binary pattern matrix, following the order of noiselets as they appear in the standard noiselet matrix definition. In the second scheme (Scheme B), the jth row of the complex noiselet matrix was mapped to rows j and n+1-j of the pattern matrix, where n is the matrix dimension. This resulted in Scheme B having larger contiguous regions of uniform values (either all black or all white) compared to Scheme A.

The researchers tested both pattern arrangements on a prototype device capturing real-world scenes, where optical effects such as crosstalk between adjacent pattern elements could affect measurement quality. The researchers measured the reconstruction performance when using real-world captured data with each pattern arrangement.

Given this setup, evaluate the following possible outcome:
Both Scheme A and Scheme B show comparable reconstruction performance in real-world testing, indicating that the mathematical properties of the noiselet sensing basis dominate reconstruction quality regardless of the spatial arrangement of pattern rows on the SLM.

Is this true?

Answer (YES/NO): NO